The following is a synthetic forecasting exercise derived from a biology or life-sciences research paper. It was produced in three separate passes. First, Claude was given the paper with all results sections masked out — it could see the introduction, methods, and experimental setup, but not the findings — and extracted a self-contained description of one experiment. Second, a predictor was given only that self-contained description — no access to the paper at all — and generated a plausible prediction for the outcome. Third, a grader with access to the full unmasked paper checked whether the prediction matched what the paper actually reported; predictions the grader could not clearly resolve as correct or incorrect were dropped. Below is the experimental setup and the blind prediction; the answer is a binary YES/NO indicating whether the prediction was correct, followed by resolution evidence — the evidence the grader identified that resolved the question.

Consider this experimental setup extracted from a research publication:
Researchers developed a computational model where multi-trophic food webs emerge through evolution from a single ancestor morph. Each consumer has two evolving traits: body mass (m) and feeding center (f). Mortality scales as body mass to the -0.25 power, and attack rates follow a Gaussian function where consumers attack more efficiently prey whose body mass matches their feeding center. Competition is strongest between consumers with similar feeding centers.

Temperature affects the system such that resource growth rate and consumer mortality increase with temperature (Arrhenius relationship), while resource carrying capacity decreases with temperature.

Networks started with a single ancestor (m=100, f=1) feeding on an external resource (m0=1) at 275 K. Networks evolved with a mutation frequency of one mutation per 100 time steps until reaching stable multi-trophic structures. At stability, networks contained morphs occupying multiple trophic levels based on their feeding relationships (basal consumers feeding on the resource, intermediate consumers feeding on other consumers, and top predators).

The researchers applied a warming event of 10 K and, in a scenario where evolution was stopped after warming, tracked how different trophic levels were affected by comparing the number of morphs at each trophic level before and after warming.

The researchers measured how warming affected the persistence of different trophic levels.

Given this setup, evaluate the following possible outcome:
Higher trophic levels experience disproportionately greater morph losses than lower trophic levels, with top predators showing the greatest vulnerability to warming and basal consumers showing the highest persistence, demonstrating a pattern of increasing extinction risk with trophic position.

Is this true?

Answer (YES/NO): YES